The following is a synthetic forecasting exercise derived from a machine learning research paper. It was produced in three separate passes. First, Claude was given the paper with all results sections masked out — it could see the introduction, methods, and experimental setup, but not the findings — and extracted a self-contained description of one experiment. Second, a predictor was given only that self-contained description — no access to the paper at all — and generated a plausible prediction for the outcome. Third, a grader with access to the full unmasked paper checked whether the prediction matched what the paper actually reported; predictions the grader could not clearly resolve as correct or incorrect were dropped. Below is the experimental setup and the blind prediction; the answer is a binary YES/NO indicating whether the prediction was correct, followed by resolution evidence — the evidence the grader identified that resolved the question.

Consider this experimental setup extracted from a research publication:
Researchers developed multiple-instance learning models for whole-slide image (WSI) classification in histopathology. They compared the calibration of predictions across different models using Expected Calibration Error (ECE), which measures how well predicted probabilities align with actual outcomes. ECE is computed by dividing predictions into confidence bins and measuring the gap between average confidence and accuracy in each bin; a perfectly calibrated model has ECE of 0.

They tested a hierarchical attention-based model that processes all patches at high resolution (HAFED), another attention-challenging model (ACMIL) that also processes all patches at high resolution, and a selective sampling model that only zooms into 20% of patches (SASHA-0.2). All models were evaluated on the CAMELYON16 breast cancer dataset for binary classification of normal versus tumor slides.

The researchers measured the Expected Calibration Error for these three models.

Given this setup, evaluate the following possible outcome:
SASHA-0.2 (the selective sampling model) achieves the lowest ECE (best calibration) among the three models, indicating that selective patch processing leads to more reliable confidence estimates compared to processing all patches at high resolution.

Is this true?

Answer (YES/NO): NO